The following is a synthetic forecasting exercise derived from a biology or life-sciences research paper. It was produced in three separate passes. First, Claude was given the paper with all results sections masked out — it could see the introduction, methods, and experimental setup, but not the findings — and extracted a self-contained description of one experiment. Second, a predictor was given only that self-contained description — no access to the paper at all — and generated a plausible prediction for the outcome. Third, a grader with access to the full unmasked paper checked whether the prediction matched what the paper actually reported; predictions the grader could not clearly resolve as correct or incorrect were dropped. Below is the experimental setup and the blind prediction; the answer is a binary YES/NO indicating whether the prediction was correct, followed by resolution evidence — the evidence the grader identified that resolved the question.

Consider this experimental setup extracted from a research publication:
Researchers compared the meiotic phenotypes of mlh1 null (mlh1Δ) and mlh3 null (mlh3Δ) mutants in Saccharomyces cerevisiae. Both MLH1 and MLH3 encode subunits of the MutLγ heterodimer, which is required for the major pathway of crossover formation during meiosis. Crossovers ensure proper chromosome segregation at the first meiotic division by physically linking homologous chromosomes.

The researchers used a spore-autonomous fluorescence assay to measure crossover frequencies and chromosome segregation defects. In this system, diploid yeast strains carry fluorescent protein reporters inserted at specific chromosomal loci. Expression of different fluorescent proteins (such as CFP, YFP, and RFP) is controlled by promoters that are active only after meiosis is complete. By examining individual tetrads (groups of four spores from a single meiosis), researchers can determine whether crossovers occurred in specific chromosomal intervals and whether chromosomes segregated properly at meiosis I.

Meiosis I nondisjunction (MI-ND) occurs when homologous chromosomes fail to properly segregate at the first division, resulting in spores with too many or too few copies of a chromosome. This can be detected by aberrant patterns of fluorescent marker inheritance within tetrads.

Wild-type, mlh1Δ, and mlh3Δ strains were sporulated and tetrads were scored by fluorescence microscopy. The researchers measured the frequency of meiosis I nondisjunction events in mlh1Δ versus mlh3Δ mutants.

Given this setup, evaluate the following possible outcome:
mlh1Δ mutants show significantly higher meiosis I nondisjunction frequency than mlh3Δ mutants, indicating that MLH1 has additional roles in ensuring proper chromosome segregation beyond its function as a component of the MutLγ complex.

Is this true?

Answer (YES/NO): NO